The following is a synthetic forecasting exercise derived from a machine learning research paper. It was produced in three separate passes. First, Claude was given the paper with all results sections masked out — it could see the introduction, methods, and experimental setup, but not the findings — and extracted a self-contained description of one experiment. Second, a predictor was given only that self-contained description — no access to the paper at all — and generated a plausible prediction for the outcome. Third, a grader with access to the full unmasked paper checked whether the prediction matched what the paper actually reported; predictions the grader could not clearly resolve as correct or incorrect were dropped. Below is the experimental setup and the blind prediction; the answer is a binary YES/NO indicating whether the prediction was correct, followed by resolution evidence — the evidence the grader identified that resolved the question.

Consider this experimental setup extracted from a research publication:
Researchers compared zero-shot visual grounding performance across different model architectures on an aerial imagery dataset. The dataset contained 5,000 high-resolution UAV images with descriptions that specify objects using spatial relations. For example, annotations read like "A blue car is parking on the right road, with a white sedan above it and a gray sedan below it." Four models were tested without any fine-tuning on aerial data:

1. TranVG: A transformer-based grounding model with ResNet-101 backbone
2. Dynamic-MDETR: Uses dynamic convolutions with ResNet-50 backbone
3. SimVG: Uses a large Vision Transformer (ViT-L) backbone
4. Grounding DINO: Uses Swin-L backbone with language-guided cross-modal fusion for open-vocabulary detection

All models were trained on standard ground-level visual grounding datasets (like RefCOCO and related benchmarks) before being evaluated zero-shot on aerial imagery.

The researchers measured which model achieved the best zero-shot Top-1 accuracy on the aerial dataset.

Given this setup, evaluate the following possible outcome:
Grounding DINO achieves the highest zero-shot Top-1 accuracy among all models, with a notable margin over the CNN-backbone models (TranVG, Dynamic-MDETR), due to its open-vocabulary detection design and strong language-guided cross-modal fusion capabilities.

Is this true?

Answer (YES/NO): YES